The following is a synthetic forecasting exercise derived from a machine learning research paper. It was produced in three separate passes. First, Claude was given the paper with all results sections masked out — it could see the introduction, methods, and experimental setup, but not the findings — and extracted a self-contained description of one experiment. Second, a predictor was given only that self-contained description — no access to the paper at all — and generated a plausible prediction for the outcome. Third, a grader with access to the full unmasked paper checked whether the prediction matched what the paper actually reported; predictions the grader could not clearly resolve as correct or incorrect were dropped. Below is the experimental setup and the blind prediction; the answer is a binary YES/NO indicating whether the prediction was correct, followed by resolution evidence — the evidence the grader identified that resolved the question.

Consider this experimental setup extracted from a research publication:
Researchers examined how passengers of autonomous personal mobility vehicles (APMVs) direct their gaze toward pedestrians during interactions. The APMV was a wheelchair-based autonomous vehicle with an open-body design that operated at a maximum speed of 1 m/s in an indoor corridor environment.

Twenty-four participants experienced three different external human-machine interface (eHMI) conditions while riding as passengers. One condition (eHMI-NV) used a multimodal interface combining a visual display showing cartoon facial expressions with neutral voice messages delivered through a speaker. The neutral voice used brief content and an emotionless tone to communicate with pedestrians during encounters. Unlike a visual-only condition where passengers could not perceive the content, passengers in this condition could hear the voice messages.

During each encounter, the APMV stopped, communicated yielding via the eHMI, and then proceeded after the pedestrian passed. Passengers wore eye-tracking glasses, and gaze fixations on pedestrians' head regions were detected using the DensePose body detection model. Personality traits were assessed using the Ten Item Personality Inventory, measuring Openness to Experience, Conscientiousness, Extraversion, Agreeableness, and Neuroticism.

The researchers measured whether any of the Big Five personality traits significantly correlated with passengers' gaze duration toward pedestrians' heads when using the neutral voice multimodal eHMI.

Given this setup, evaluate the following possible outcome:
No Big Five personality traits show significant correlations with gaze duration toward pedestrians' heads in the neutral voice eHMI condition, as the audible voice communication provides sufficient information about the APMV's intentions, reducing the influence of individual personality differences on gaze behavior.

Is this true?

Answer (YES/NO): YES